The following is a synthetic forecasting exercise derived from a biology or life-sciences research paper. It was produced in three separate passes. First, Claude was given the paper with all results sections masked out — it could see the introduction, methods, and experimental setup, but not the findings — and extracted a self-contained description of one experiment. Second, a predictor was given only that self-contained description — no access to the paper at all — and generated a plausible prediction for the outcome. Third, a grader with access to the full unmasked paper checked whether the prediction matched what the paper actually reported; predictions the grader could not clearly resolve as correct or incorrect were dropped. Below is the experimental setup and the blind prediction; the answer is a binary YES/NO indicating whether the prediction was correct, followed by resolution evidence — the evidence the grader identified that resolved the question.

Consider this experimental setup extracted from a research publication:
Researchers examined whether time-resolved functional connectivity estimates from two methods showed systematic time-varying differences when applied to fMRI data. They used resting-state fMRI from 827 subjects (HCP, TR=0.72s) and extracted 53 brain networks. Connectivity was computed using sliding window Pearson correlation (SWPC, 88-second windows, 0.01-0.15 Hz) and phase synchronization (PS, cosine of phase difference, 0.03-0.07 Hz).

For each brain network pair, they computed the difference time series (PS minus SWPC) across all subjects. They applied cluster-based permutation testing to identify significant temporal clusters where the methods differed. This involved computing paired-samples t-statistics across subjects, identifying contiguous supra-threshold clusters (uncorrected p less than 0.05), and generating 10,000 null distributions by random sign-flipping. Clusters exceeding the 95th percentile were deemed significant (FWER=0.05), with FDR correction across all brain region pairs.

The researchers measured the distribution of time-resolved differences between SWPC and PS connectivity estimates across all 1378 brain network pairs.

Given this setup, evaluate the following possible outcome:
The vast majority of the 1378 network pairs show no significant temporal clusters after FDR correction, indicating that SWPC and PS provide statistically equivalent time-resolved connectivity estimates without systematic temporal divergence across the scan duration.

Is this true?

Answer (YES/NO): NO